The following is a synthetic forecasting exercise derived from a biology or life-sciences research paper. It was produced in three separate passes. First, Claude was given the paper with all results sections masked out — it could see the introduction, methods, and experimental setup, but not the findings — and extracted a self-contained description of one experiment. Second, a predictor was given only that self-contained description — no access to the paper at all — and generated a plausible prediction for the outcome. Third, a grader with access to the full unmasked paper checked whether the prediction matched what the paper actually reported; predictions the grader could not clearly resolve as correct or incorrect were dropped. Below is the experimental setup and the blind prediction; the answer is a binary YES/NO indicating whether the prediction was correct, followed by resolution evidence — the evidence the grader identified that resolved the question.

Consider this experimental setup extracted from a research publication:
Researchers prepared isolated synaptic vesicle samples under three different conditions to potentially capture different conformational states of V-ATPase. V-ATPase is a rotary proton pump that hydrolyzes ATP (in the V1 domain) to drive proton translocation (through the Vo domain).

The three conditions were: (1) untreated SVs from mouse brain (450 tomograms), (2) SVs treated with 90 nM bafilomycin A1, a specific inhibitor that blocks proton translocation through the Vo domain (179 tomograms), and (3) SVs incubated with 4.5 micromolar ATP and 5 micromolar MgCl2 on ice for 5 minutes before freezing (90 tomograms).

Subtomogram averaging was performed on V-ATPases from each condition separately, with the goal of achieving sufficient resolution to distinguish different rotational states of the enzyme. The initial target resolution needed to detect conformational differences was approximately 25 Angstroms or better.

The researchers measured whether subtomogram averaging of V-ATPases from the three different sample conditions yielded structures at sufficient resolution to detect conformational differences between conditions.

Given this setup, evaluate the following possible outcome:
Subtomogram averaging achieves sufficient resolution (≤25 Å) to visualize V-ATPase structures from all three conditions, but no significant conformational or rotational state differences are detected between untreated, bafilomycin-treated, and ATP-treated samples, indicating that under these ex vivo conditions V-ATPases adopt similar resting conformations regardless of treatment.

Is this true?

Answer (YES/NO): YES